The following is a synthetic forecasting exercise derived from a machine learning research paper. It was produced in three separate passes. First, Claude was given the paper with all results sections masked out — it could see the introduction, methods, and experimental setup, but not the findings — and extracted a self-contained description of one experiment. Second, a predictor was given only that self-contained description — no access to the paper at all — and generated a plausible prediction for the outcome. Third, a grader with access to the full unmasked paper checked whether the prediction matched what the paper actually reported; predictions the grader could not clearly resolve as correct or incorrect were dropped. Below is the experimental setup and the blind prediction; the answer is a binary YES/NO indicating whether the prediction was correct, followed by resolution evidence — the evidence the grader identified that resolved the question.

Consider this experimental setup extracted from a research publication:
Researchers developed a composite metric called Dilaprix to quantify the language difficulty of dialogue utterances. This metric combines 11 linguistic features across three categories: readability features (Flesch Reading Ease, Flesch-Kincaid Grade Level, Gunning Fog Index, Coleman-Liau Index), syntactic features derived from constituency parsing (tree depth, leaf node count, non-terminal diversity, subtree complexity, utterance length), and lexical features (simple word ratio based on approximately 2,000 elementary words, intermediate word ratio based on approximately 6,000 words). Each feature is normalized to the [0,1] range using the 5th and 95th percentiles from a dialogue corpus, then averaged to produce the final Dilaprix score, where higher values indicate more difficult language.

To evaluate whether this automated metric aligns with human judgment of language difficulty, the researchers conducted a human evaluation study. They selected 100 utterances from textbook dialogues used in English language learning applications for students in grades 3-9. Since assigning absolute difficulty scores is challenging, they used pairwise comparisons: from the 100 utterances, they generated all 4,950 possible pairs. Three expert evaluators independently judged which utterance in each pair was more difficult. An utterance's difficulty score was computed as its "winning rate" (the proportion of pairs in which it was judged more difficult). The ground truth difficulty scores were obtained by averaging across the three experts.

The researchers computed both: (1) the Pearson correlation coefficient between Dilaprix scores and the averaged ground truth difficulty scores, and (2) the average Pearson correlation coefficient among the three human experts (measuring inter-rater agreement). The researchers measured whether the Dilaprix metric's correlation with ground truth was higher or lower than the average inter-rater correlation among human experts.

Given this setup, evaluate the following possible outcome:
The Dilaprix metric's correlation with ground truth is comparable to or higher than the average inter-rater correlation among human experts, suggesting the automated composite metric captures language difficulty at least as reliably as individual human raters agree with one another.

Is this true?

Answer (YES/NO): YES